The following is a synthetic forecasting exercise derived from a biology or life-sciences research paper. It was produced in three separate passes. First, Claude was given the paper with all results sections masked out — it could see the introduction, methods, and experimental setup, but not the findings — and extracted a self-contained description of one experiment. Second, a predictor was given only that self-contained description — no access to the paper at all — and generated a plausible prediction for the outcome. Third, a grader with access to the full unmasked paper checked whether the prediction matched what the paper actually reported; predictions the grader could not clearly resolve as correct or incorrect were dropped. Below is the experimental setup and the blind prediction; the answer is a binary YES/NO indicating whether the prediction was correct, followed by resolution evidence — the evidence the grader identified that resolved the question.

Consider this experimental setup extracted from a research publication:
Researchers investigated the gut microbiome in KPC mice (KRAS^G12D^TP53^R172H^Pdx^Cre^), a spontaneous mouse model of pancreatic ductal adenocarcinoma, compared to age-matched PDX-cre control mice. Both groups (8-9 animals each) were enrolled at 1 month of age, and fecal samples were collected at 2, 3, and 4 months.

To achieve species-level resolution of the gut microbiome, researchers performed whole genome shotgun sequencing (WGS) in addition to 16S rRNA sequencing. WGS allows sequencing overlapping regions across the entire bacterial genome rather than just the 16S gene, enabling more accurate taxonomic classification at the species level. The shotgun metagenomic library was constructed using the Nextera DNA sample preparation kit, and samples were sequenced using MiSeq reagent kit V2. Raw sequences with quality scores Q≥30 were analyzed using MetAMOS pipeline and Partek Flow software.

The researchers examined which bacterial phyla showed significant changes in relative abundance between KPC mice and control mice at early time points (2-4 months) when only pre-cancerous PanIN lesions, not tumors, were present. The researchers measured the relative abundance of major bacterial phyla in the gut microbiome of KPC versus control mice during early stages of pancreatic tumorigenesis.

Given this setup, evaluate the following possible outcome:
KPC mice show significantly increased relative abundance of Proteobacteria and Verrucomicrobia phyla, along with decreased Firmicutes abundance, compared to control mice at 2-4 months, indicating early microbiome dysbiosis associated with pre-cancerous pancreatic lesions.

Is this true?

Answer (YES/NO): NO